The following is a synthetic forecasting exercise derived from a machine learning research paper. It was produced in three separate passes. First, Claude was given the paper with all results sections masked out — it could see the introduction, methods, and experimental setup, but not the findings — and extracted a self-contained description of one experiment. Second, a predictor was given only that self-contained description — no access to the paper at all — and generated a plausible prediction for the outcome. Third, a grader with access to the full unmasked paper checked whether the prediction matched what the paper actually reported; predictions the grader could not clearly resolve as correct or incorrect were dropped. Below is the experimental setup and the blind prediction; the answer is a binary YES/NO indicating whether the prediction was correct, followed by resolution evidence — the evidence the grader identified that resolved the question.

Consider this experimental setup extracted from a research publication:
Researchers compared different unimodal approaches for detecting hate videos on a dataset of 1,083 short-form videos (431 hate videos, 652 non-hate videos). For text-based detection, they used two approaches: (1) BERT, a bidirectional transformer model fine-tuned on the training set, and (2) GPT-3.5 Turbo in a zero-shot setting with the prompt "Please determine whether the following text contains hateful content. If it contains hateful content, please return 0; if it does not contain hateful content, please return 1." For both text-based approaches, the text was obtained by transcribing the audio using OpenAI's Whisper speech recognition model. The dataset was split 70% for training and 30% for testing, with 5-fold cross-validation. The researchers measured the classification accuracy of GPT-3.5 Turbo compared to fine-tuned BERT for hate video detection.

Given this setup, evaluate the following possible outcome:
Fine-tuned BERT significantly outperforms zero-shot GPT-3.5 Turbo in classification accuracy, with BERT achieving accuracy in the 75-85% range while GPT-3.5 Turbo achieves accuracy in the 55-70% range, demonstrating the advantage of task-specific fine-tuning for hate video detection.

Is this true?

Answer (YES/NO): YES